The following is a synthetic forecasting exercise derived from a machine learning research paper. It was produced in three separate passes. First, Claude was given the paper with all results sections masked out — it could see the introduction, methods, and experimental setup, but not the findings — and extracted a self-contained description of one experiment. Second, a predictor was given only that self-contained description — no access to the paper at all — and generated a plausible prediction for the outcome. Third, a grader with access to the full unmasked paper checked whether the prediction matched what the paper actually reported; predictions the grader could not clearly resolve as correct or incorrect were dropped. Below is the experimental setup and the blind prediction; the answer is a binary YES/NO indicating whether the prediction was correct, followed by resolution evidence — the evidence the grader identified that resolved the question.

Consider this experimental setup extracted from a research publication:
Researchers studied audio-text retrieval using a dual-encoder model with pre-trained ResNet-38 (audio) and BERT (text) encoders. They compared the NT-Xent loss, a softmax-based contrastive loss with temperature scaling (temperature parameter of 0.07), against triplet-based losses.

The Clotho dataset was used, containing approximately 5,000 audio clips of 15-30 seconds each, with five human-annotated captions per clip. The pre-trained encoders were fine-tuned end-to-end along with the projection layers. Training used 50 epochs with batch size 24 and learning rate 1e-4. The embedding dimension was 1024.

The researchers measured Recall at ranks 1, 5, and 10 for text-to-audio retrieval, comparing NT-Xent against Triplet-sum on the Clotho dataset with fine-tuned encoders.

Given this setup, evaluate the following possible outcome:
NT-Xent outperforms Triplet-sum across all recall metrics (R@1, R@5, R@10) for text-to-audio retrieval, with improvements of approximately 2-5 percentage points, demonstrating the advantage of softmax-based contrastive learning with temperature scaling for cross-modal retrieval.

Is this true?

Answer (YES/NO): NO